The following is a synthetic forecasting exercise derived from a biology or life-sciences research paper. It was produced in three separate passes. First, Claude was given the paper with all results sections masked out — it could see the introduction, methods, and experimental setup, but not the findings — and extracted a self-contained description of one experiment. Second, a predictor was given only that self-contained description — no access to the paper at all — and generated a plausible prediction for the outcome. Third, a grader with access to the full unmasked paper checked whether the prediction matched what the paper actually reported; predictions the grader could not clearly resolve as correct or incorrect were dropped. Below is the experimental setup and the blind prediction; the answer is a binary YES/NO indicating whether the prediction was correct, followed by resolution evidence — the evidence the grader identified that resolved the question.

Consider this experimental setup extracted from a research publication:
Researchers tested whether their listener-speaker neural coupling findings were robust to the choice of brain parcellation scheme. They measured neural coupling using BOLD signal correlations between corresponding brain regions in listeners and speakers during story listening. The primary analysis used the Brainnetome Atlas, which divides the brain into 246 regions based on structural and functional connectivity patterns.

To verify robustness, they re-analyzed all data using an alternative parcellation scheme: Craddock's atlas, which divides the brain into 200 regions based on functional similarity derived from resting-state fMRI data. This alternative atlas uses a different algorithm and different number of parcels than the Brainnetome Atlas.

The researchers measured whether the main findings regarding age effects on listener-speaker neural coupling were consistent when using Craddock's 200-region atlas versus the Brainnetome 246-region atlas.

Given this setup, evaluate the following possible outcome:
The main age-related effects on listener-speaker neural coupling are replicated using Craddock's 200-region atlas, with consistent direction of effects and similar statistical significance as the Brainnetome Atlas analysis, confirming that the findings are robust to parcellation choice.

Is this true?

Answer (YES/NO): YES